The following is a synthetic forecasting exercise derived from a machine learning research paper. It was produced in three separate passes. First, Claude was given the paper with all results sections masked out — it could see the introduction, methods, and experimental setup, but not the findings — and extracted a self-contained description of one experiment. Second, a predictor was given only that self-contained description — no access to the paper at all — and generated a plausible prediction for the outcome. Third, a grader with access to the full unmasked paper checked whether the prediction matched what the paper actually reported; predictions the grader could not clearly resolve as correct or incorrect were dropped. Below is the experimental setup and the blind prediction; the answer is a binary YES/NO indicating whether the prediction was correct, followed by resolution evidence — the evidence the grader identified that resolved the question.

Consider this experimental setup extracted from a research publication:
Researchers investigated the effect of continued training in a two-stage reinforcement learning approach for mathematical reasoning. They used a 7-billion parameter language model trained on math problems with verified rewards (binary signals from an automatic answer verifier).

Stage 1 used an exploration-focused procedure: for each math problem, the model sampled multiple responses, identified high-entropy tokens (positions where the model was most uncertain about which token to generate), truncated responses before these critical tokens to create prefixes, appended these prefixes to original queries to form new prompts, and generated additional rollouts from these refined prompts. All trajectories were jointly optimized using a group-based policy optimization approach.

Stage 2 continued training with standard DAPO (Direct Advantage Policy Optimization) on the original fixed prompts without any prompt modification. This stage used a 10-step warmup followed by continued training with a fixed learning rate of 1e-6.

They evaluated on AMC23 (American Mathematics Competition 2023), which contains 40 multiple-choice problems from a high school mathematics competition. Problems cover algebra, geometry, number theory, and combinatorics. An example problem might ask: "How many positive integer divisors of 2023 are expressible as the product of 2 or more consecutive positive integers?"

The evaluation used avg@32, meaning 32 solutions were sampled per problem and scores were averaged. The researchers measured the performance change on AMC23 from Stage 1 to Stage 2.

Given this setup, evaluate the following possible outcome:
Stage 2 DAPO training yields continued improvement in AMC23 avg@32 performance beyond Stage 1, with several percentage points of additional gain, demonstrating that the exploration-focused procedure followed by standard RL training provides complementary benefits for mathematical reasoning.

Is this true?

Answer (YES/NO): YES